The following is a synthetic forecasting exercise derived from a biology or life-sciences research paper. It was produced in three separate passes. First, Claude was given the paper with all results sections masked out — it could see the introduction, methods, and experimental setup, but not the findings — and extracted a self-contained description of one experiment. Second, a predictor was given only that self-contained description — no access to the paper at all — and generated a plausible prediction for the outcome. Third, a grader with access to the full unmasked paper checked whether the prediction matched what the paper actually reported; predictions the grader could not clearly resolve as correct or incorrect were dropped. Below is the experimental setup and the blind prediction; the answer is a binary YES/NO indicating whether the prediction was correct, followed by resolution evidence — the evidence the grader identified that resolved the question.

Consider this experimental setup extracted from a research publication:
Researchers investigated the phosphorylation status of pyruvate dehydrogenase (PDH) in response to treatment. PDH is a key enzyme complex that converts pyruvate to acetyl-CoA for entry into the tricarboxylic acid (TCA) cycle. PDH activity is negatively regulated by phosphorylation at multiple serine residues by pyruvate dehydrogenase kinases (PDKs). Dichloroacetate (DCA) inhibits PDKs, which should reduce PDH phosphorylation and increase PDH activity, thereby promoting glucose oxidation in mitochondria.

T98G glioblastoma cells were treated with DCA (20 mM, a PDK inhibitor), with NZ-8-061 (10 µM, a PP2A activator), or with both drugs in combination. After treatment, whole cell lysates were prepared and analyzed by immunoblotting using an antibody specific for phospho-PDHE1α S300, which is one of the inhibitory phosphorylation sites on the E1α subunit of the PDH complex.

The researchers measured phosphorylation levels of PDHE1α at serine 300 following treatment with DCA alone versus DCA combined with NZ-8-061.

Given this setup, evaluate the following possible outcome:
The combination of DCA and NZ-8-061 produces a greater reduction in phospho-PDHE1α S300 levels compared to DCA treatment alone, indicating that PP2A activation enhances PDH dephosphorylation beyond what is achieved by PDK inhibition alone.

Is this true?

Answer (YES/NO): NO